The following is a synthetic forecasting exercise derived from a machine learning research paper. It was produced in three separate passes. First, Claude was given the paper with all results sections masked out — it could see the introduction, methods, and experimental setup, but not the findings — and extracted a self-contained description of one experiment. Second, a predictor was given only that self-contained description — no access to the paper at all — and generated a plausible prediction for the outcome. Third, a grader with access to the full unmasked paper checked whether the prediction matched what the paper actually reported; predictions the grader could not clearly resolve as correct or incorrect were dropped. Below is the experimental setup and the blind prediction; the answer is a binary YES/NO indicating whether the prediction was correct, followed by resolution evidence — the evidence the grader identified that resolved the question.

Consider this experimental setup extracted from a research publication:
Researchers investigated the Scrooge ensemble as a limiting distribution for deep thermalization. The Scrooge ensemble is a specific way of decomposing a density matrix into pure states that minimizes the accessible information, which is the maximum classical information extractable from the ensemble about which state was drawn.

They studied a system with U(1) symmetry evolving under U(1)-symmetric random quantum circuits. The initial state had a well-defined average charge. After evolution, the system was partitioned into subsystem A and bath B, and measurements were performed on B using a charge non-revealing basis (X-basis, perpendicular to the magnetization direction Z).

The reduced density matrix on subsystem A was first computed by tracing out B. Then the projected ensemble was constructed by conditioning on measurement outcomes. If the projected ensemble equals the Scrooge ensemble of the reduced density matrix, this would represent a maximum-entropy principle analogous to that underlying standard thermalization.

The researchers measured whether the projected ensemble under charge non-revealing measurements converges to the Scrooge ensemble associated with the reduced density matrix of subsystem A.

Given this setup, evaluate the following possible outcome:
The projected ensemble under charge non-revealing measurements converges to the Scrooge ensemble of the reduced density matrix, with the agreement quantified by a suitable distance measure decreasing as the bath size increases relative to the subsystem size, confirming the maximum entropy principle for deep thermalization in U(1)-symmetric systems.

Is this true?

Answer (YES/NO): YES